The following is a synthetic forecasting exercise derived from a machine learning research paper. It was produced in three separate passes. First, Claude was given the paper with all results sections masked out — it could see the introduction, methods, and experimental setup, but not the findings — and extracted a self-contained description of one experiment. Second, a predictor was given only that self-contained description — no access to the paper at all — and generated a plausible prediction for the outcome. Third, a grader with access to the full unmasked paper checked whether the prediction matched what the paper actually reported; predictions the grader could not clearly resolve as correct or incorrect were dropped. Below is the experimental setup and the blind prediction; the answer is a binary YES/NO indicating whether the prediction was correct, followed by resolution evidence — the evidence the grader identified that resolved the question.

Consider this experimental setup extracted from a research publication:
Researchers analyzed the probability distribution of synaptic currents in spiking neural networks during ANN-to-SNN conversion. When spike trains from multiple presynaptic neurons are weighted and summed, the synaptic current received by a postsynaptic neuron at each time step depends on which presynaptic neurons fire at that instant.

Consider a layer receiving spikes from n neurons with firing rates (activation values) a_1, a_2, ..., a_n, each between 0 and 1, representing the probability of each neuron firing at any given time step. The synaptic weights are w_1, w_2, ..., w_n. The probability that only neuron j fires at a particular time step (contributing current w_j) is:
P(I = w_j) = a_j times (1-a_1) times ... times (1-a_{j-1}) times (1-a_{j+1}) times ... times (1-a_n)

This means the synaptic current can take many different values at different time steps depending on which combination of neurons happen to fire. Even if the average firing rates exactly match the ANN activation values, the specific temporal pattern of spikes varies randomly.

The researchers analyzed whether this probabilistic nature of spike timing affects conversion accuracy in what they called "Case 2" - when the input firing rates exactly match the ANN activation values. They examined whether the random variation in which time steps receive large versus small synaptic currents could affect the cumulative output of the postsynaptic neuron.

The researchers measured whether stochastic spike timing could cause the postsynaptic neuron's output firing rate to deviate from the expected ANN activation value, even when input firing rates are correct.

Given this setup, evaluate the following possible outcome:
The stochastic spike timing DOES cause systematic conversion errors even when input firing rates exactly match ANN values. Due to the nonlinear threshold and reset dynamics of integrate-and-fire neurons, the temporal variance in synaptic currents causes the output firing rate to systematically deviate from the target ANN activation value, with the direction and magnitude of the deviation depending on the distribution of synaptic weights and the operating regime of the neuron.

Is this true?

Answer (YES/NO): YES